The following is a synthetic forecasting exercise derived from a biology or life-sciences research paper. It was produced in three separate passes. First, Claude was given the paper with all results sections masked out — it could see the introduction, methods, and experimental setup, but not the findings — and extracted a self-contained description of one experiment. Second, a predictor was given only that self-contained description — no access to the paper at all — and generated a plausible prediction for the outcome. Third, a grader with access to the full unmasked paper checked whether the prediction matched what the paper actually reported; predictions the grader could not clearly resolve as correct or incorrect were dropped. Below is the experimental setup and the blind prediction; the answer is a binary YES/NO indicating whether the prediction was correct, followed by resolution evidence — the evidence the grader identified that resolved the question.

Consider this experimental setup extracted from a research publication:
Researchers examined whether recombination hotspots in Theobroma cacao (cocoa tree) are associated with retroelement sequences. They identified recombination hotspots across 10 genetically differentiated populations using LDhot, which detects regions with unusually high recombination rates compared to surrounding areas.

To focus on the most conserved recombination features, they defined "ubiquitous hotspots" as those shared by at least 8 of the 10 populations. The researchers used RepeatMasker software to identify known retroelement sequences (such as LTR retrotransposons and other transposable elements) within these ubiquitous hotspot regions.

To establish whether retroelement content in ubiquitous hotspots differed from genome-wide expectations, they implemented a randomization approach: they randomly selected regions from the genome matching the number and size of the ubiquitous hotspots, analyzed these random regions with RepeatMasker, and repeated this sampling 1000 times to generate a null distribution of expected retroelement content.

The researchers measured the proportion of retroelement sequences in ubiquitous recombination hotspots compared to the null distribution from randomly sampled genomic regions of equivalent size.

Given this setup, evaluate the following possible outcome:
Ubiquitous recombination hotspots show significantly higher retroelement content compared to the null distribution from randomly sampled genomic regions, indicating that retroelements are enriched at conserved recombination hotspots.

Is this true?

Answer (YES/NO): NO